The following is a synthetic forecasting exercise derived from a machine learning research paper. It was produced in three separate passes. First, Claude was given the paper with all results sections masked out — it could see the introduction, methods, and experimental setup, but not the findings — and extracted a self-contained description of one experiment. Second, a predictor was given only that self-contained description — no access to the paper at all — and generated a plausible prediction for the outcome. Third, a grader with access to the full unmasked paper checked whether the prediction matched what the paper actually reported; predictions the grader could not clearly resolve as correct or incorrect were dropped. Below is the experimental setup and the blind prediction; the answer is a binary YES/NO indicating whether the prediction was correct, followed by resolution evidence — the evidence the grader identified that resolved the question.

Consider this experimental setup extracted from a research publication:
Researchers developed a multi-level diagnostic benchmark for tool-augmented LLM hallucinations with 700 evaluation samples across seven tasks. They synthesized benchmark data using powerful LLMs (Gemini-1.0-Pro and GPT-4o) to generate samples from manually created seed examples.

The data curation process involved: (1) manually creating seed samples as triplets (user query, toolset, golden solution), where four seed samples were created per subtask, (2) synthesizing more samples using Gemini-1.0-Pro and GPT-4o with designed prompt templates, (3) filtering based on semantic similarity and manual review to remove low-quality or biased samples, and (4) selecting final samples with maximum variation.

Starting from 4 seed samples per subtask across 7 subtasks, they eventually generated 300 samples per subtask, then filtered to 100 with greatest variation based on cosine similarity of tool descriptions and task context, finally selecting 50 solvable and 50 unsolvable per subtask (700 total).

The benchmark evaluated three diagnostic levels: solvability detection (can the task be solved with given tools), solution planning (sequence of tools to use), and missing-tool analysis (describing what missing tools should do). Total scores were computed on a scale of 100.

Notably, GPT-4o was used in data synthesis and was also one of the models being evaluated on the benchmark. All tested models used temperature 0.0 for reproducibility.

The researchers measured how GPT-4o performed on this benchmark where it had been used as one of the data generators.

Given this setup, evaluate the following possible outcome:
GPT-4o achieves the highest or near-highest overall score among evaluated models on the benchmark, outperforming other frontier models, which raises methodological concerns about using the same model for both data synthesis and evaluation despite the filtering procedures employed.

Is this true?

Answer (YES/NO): NO